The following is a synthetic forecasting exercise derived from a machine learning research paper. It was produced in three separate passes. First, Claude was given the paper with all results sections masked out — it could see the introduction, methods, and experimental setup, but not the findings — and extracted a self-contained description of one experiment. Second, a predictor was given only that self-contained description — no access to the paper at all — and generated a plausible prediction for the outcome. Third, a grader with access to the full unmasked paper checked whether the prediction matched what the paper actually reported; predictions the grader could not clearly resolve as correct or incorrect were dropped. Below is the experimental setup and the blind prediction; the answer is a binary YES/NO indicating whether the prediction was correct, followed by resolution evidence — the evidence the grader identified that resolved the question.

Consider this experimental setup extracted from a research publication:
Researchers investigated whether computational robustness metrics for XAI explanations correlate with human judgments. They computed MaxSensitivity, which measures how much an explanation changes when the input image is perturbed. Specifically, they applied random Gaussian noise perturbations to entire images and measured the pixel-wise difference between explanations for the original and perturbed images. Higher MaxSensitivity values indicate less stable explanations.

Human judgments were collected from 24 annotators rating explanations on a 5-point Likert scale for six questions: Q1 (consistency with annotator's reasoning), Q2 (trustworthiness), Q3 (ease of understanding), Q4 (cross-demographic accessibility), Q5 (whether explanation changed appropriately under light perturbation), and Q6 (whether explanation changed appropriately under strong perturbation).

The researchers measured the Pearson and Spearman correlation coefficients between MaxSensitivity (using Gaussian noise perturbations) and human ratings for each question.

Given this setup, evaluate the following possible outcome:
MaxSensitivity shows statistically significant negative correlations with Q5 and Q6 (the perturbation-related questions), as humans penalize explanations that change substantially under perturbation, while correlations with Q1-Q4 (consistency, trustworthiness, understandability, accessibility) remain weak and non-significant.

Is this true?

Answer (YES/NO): NO